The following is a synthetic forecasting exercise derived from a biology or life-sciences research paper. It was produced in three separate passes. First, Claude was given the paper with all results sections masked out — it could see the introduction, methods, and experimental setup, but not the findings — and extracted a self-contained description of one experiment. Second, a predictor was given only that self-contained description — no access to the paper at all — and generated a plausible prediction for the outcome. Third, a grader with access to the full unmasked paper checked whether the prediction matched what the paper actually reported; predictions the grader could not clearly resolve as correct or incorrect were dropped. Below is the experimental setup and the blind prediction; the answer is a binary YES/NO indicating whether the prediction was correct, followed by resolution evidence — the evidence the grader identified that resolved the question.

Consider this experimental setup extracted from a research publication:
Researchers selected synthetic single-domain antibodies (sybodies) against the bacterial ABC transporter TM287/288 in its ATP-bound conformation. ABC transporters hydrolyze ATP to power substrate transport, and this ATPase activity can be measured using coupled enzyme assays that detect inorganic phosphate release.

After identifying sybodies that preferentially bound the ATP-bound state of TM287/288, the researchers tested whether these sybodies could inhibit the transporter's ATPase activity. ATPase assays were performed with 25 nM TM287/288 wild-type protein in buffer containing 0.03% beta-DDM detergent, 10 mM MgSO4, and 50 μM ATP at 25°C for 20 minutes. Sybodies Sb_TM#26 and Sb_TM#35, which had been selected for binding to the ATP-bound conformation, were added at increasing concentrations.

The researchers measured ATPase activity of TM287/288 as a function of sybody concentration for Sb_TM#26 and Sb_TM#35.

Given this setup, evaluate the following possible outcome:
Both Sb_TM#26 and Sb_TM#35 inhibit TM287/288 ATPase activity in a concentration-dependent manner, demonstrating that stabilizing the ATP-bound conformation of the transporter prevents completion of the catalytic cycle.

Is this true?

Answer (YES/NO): YES